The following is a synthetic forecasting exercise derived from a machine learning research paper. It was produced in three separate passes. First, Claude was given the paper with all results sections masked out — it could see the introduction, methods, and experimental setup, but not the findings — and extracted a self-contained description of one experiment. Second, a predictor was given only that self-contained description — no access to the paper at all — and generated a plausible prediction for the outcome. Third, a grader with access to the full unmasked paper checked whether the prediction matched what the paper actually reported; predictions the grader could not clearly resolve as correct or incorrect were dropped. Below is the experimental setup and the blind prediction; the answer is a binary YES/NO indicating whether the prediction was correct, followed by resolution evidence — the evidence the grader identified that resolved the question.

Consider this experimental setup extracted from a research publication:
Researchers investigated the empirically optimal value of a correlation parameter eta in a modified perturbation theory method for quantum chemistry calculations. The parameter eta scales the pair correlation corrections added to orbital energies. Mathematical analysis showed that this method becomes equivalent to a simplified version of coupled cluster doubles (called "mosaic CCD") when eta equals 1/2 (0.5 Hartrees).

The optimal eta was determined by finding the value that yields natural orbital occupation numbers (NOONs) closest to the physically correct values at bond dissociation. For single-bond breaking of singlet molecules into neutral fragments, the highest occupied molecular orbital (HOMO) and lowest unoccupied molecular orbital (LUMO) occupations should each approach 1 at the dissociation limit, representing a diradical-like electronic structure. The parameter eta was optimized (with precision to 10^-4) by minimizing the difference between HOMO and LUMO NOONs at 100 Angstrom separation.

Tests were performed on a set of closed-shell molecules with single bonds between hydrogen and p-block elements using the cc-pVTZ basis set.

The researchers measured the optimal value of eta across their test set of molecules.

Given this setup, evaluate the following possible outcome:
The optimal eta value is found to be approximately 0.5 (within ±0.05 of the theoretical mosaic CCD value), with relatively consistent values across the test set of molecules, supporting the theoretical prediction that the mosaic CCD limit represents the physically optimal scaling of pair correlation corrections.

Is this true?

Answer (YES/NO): NO